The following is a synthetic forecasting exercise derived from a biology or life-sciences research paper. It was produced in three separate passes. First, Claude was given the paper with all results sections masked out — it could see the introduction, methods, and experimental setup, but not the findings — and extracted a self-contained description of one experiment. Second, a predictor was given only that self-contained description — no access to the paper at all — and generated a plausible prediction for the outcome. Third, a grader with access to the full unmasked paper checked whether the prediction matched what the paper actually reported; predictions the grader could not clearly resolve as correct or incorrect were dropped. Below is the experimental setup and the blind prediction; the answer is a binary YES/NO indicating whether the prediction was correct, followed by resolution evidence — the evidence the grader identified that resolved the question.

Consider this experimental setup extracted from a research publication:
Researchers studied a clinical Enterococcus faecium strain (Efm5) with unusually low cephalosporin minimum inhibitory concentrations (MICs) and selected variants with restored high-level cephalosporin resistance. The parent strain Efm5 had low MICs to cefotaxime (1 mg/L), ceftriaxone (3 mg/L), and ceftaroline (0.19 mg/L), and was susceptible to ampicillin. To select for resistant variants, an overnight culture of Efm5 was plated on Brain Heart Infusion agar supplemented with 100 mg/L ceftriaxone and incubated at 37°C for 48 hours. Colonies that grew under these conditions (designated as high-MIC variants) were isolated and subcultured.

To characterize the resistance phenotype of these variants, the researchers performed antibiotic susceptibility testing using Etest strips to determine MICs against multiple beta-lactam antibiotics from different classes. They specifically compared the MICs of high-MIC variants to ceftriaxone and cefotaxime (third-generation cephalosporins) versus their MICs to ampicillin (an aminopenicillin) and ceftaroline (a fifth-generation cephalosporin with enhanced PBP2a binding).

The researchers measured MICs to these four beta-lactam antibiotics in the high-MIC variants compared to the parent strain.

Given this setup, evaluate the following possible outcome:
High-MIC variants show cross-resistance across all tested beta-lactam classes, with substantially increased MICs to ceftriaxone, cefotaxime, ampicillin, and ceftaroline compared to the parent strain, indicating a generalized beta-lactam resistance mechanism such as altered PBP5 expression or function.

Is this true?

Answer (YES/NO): NO